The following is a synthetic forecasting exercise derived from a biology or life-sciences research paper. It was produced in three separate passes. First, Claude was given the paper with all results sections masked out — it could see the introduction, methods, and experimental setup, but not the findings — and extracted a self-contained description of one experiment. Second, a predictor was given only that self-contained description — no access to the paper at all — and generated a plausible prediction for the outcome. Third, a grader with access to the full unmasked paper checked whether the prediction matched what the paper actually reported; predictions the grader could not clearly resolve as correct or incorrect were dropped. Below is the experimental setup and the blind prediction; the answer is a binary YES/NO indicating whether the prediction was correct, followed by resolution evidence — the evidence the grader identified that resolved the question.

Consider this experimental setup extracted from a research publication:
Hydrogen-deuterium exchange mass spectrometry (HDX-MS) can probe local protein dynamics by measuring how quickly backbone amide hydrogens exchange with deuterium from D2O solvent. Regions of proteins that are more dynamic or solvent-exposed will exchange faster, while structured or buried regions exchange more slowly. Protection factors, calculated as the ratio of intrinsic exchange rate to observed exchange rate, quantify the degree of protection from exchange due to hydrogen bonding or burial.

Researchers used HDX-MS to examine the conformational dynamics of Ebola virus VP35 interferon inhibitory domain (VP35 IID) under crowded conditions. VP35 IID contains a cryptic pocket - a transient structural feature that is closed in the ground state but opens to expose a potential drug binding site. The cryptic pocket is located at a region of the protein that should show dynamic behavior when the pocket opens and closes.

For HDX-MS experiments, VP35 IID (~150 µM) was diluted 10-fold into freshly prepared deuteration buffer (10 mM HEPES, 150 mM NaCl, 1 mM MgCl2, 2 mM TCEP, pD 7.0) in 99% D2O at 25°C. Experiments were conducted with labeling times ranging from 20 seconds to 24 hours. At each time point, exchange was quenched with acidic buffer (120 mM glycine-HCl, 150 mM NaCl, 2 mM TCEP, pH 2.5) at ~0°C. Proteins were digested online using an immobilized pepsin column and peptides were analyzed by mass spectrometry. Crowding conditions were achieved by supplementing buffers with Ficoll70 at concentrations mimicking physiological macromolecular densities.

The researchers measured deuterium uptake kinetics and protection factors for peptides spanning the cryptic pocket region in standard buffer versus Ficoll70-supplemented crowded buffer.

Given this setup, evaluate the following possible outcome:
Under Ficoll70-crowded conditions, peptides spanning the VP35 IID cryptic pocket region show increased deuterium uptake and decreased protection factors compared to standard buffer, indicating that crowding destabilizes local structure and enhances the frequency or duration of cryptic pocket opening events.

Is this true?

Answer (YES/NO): NO